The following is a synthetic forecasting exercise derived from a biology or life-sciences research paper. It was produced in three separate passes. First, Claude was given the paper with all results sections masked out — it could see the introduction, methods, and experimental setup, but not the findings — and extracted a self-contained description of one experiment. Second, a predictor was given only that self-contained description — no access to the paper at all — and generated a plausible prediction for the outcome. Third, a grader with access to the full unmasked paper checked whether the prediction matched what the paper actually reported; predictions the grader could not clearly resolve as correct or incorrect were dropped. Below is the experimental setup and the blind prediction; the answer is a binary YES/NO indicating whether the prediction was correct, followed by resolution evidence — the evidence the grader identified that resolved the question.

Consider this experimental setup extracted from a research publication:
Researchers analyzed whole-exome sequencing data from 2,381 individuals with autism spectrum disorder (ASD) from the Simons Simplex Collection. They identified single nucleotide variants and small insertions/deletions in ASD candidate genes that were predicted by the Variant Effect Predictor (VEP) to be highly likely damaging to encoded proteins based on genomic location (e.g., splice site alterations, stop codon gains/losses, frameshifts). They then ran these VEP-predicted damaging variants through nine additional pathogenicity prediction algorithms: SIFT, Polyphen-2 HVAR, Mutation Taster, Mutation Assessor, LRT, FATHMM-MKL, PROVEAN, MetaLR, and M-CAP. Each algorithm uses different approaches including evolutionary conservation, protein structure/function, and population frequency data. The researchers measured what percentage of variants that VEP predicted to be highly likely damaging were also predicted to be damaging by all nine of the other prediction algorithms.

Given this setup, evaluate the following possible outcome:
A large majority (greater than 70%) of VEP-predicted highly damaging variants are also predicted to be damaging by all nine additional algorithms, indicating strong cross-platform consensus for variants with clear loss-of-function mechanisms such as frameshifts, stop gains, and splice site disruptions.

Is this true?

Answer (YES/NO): NO